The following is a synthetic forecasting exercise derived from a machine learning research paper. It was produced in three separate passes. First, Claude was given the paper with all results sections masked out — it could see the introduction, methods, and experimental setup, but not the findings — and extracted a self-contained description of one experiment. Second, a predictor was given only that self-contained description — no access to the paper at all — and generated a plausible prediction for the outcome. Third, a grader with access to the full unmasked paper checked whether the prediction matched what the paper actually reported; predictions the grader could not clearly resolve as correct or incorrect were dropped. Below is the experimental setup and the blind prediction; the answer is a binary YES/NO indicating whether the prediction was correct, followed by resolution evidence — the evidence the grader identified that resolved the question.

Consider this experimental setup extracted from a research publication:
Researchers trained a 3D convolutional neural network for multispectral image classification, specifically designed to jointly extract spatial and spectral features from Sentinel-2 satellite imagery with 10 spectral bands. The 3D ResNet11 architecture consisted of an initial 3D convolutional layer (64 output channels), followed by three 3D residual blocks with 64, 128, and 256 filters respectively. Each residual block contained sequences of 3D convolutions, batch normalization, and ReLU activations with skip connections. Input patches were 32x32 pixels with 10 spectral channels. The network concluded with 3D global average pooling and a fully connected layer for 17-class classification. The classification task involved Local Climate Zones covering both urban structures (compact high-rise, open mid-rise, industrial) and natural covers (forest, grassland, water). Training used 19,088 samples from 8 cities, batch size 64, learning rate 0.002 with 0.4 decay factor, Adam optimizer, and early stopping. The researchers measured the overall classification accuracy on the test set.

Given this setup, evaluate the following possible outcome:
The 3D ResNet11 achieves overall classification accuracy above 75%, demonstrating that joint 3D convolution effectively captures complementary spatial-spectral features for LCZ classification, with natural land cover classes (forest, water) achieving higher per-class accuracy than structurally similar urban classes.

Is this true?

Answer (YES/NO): NO